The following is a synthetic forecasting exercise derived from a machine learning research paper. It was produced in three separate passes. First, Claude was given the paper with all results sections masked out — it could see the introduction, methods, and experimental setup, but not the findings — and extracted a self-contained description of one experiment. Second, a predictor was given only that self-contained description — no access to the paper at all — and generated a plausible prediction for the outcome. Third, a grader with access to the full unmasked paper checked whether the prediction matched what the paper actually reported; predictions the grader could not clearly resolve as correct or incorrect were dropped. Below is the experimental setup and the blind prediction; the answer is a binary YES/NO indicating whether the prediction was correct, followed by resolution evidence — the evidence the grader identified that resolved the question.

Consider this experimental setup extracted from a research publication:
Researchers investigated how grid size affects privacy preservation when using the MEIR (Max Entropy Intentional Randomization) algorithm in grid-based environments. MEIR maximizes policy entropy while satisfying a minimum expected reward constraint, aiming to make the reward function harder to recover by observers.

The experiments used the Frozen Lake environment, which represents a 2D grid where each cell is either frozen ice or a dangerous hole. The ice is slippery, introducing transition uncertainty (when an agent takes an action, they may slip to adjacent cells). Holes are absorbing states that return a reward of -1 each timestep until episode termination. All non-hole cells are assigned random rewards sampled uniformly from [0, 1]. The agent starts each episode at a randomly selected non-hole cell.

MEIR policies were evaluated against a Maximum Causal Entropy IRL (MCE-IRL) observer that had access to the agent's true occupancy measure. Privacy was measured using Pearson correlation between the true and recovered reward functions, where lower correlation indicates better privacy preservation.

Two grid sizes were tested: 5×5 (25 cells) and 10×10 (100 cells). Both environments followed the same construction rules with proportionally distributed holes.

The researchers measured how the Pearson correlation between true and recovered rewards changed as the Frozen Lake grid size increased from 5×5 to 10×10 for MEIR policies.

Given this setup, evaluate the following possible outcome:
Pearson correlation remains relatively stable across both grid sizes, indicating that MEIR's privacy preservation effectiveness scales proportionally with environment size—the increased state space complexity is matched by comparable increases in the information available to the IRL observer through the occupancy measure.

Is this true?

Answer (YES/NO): NO